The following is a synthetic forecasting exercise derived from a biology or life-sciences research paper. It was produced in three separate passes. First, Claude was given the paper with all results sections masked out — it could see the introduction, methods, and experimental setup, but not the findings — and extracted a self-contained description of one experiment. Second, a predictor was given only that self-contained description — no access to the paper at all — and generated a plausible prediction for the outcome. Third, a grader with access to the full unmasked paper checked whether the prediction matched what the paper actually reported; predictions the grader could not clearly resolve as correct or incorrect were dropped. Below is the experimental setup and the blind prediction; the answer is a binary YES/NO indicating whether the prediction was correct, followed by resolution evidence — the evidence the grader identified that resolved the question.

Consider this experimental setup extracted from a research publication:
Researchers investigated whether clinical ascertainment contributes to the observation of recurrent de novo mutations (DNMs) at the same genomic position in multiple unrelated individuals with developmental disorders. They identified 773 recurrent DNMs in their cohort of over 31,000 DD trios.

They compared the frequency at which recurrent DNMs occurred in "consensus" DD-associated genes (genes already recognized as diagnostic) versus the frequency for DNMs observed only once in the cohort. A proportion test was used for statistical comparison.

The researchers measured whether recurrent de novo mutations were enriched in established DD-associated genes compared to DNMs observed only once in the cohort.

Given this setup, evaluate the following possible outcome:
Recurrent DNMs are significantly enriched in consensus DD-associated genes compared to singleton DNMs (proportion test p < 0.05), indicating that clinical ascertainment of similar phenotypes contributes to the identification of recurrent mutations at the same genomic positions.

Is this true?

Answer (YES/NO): YES